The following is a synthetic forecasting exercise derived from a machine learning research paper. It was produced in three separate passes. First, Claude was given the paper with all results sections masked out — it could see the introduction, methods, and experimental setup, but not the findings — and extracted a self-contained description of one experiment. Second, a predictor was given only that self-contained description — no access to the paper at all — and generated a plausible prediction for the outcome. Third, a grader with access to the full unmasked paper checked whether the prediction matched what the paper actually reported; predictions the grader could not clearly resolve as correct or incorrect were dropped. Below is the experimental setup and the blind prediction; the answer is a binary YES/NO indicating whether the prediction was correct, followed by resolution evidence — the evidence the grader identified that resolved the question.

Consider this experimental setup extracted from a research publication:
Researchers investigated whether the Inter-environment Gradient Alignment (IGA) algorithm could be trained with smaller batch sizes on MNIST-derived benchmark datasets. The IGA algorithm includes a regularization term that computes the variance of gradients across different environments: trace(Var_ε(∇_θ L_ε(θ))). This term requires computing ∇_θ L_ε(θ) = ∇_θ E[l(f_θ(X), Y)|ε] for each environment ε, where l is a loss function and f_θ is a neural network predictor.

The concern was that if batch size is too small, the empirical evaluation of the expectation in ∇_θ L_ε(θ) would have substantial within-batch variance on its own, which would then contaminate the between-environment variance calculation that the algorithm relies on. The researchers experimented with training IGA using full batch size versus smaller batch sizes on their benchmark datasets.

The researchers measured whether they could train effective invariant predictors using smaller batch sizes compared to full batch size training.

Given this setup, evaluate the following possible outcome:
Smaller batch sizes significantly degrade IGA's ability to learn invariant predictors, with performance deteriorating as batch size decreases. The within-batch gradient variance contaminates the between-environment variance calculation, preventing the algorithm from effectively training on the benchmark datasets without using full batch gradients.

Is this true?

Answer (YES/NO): YES